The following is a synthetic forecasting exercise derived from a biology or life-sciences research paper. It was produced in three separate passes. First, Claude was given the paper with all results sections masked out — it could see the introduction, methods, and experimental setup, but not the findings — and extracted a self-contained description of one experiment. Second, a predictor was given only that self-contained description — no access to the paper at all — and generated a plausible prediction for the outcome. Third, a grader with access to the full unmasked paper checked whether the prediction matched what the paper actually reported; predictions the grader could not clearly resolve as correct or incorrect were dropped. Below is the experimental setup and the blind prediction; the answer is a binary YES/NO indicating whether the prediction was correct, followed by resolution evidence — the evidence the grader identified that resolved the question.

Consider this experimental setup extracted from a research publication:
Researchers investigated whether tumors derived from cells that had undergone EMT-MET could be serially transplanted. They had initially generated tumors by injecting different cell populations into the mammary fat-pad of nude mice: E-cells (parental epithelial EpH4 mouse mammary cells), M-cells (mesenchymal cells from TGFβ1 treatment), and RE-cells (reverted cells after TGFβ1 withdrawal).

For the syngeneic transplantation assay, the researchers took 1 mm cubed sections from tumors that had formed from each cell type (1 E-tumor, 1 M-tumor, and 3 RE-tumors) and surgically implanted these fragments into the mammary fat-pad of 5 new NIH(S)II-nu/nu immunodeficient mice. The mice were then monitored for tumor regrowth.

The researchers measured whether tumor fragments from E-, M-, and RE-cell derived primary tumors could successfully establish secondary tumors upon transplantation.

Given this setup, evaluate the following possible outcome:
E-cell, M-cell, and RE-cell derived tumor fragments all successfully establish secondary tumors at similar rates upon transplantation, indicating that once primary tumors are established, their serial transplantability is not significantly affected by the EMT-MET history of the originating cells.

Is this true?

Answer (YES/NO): NO